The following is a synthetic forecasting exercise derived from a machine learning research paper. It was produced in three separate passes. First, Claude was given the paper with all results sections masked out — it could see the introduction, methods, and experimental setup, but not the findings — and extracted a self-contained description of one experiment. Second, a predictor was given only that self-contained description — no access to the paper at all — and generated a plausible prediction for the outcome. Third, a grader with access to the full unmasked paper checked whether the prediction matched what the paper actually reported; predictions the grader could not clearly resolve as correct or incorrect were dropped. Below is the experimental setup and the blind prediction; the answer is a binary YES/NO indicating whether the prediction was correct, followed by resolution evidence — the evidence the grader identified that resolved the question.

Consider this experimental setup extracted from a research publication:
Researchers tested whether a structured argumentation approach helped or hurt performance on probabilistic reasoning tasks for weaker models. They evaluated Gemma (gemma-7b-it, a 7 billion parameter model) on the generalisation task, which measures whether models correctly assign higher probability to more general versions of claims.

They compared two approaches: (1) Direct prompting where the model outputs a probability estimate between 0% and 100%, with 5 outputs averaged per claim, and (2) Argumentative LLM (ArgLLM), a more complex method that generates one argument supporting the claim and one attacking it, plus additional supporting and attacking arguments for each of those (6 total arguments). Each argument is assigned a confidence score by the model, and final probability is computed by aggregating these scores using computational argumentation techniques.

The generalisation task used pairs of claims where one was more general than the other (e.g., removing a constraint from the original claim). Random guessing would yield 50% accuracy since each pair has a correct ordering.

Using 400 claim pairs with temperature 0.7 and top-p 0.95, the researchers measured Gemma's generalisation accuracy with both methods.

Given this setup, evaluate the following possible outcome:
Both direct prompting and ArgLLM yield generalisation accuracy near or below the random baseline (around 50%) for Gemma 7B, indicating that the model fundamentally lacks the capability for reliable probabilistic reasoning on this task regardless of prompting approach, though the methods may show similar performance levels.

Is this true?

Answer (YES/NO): YES